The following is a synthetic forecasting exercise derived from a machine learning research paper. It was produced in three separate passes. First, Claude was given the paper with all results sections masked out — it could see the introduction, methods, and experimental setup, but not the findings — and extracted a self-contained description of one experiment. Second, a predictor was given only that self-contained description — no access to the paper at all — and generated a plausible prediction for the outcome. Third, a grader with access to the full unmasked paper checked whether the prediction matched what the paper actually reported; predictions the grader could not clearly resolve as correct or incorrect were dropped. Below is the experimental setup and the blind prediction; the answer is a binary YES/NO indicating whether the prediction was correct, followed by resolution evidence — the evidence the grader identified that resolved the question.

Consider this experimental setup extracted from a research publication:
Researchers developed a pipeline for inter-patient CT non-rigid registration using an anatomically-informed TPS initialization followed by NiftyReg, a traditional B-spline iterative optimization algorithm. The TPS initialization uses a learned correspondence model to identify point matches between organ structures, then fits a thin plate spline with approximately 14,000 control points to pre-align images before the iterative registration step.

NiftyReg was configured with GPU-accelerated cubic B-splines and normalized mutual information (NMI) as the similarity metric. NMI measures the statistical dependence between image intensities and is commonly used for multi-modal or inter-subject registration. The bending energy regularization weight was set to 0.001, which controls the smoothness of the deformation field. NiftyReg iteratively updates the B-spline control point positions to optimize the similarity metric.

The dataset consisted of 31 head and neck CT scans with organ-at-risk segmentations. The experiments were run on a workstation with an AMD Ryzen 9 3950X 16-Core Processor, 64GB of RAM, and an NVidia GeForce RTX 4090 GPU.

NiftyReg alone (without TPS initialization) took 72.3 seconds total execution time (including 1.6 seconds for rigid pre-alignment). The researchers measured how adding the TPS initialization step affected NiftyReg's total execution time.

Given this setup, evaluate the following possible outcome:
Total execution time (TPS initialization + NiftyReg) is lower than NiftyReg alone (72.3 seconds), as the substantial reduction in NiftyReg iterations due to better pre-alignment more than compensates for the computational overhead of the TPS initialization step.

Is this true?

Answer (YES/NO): NO